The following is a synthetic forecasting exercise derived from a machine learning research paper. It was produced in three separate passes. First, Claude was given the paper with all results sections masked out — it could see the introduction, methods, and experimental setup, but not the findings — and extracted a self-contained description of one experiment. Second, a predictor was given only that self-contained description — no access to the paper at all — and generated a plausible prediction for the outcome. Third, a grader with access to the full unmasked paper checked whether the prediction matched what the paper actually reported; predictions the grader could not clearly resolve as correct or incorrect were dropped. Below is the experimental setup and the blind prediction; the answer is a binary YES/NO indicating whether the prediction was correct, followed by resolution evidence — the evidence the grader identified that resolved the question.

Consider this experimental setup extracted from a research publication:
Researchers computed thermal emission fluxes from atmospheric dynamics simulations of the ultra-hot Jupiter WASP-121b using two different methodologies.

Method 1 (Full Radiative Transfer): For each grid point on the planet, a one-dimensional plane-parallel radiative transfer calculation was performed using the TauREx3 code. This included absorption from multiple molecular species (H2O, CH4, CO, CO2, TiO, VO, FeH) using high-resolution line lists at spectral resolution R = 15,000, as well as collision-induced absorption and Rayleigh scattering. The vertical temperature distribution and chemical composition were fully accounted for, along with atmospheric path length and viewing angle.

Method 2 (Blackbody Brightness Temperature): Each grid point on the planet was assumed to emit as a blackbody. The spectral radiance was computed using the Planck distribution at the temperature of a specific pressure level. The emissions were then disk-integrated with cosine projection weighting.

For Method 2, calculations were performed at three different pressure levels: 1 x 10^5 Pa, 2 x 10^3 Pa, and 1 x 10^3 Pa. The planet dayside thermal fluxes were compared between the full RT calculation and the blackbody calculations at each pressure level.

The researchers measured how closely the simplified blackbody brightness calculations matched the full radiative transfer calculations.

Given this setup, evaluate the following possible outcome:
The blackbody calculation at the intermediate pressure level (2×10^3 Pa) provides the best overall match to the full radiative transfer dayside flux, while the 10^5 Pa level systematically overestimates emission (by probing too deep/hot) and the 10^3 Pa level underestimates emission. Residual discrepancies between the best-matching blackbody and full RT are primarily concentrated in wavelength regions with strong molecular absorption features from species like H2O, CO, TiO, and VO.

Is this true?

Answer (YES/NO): NO